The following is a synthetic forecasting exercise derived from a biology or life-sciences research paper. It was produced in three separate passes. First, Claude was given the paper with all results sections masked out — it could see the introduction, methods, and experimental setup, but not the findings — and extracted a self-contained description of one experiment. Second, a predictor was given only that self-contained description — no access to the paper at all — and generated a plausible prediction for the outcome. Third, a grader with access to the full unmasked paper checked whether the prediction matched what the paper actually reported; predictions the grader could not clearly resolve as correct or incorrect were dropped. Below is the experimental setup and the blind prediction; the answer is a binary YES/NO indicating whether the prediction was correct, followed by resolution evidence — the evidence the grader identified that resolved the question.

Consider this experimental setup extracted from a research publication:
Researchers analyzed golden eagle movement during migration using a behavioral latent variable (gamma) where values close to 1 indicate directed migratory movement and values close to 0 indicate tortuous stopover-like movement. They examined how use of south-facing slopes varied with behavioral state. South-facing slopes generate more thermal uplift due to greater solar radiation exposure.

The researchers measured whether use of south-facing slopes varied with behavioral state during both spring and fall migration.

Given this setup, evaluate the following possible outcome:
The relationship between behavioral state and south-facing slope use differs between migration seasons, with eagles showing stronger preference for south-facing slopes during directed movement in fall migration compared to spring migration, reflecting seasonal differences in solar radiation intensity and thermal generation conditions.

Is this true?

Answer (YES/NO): NO